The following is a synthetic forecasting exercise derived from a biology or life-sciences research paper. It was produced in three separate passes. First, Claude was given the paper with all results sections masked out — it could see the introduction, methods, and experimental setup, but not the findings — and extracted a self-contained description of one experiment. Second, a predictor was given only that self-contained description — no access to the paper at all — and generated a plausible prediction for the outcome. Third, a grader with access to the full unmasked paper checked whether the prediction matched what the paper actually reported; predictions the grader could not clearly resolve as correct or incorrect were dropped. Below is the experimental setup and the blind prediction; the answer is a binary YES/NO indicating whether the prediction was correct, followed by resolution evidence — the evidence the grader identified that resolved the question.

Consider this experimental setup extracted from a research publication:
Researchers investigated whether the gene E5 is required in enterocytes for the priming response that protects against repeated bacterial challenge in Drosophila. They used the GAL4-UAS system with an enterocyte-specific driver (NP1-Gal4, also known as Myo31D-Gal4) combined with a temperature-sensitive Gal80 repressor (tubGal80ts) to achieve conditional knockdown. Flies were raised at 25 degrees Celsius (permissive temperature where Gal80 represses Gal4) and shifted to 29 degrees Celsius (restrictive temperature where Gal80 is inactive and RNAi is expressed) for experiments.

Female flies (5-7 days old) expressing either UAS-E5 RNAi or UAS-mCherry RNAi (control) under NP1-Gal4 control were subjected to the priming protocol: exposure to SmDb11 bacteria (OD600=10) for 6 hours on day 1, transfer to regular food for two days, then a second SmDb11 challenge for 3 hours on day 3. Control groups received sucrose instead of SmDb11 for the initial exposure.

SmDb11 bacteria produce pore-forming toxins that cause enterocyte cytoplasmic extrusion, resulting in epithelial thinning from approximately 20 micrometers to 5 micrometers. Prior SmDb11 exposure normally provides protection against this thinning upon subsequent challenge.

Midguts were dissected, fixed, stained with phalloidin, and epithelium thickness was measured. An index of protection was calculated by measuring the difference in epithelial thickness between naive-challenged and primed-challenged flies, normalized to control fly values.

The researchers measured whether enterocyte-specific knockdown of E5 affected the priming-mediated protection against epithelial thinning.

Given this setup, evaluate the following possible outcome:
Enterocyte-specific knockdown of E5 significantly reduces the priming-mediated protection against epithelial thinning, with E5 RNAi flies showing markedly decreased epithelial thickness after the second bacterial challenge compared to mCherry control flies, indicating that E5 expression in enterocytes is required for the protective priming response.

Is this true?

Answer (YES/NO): YES